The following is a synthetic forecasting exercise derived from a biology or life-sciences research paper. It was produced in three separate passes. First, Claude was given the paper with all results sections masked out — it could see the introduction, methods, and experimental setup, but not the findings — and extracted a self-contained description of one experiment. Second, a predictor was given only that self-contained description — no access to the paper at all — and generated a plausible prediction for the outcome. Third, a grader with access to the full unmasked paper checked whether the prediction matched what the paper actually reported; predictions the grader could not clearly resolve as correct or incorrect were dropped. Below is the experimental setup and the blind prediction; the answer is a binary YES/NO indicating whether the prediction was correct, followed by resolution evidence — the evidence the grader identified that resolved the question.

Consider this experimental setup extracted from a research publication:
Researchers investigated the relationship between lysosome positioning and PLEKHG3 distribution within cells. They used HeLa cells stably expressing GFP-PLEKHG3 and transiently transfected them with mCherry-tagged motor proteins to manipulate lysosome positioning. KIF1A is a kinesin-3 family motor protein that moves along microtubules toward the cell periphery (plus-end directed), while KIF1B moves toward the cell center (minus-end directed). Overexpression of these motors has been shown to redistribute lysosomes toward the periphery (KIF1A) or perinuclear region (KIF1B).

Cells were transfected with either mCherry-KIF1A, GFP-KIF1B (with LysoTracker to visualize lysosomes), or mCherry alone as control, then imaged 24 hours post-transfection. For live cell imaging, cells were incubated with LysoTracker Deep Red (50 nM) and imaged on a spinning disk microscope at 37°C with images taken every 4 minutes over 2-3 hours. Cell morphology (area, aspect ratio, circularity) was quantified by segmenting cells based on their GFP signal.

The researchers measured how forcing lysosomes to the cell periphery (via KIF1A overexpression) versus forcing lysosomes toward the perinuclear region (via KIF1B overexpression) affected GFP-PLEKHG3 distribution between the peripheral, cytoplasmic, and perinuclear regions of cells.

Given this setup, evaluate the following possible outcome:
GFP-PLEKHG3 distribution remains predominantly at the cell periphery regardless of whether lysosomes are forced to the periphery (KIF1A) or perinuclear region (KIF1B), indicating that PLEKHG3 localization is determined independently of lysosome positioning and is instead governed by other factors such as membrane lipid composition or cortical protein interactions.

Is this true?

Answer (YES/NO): NO